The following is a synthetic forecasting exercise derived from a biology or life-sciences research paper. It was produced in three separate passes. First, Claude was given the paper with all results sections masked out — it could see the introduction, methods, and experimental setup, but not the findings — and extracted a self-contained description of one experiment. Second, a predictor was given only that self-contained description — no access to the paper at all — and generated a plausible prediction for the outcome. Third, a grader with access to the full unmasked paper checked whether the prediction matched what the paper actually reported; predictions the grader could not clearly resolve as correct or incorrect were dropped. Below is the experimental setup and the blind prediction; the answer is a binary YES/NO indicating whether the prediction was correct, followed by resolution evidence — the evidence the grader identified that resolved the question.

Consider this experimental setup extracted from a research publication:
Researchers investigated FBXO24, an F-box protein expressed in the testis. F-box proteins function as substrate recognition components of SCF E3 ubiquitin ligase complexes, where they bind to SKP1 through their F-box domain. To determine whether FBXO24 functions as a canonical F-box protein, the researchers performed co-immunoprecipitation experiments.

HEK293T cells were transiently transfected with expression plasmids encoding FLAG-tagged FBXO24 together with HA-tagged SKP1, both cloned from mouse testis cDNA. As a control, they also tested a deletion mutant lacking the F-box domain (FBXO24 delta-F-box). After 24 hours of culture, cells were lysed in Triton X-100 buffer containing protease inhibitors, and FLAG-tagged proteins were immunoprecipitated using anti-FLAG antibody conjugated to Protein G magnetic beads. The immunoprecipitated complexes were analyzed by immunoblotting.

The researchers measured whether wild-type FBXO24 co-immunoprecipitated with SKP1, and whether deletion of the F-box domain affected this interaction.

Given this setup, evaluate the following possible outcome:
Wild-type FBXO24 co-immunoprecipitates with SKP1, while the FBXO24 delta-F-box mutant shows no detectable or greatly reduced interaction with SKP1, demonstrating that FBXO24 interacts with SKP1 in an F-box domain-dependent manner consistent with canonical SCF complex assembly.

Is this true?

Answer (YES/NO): YES